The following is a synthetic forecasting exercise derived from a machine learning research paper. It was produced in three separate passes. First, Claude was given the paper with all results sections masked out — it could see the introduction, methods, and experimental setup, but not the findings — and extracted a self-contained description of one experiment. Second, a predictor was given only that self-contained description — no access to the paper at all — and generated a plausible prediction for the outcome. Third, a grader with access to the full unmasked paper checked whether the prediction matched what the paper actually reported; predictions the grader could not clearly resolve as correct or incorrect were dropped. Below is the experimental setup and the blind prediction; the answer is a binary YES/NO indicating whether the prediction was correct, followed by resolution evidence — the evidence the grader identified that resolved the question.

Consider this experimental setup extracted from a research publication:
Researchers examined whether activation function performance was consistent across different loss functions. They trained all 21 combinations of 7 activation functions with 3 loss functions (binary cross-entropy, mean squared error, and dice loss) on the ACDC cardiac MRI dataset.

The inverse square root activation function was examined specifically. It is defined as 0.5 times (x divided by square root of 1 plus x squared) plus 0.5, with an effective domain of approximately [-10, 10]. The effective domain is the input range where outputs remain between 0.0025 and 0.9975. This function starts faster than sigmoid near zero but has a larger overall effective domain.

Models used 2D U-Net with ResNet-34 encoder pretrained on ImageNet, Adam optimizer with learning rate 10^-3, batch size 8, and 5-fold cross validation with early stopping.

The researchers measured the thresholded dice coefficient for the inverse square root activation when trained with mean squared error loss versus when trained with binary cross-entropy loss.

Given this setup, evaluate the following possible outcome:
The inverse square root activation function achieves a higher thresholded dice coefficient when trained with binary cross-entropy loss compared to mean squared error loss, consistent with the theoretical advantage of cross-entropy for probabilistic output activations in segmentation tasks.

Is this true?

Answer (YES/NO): NO